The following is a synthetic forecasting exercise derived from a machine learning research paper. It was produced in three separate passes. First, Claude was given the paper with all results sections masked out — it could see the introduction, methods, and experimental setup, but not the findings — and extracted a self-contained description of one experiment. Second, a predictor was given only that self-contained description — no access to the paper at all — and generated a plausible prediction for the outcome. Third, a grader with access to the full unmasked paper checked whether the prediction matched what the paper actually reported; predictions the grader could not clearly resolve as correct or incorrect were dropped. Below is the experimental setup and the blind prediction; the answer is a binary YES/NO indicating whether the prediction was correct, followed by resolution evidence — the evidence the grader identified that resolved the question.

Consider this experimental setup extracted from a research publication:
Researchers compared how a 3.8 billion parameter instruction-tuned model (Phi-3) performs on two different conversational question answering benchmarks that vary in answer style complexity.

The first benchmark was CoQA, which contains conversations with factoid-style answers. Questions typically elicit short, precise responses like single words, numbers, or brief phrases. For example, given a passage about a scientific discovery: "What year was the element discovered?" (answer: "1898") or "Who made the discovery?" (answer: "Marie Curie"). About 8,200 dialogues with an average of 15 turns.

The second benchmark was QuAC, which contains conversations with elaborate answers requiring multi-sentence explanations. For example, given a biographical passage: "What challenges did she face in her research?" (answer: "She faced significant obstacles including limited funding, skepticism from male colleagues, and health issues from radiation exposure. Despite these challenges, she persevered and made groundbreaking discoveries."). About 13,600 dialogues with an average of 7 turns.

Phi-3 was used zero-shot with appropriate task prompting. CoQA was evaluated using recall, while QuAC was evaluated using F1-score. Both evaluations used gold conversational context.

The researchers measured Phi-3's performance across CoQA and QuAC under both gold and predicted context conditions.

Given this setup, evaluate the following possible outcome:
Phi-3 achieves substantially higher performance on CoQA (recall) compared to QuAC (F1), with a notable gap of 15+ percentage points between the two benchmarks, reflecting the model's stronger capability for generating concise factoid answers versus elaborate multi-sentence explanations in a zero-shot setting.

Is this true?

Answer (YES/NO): YES